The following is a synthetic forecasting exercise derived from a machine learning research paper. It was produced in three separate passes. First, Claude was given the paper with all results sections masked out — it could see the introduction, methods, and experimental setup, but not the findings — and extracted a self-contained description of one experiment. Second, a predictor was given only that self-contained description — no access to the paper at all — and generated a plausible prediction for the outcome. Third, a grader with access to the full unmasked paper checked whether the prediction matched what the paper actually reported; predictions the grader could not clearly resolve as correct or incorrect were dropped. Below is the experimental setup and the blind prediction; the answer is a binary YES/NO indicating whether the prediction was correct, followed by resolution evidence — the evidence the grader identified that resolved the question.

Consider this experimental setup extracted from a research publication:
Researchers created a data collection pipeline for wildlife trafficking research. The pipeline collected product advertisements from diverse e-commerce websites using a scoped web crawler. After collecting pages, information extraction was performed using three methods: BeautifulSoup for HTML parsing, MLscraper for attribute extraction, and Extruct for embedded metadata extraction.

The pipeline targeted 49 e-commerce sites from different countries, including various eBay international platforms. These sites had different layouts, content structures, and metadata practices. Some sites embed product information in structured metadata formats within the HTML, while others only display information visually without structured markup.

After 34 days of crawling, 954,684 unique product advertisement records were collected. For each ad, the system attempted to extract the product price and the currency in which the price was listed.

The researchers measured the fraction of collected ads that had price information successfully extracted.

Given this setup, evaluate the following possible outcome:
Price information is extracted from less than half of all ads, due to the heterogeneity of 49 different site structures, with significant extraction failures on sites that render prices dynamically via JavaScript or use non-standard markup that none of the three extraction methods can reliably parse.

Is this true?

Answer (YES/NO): NO